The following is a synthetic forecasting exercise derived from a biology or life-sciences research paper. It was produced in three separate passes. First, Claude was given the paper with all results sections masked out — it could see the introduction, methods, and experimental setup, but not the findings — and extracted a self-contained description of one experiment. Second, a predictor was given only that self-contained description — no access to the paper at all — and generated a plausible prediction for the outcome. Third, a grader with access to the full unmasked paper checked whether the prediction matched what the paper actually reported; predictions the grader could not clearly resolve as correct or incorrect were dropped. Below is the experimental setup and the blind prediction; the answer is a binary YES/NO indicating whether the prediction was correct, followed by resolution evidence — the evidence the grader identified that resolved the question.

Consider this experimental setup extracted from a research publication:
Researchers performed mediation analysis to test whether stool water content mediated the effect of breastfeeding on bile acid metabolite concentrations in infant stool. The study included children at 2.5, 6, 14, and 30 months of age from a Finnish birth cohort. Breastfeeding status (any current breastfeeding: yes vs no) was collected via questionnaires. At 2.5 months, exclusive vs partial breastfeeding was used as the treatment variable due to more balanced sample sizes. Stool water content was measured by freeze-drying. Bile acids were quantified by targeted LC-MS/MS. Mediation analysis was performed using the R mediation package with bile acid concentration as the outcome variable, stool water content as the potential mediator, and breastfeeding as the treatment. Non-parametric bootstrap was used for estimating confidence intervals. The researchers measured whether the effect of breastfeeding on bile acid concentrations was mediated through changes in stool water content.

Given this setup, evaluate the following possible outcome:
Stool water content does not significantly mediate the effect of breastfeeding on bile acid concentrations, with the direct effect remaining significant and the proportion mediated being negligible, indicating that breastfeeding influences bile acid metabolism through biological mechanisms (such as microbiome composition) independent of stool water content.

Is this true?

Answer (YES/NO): YES